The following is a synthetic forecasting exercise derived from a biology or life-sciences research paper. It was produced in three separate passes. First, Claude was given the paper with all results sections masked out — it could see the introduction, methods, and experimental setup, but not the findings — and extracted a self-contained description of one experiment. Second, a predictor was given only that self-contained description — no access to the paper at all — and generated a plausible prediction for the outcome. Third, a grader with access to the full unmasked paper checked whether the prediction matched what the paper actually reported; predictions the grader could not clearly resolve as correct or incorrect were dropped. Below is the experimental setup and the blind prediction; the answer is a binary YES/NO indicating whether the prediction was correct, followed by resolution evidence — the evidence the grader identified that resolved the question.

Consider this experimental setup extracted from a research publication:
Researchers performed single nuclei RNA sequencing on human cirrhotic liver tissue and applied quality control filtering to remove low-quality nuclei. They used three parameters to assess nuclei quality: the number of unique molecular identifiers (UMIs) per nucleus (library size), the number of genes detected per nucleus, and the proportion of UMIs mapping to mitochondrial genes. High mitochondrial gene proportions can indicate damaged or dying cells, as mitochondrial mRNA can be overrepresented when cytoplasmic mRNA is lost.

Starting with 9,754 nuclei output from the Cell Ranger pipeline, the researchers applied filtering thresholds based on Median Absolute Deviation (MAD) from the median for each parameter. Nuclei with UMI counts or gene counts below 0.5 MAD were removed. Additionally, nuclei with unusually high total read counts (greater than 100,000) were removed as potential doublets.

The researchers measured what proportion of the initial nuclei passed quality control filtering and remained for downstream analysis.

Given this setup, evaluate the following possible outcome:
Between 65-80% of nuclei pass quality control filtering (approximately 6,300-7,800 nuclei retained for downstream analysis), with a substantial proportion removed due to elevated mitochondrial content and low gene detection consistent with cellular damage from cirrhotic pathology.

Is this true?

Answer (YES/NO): NO